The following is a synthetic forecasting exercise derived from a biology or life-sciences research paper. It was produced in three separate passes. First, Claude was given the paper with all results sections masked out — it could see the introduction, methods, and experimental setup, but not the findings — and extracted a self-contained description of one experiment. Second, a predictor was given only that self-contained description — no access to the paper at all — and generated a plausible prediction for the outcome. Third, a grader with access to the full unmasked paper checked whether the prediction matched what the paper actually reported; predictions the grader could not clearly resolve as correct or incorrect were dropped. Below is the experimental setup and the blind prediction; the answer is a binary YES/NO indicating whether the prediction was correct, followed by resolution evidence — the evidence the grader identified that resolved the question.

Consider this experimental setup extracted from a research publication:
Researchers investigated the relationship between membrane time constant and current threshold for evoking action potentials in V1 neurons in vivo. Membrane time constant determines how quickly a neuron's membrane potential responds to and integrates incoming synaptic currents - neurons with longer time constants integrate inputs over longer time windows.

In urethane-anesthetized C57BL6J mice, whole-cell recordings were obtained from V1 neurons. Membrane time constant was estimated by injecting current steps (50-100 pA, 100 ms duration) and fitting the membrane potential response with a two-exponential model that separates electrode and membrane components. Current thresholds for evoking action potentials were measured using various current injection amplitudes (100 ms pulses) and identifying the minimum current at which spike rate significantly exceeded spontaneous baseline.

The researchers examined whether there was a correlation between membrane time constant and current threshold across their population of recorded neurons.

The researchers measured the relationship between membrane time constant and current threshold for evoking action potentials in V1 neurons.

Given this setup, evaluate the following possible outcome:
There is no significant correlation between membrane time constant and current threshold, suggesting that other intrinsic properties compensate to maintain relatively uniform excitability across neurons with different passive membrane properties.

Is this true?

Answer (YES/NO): NO